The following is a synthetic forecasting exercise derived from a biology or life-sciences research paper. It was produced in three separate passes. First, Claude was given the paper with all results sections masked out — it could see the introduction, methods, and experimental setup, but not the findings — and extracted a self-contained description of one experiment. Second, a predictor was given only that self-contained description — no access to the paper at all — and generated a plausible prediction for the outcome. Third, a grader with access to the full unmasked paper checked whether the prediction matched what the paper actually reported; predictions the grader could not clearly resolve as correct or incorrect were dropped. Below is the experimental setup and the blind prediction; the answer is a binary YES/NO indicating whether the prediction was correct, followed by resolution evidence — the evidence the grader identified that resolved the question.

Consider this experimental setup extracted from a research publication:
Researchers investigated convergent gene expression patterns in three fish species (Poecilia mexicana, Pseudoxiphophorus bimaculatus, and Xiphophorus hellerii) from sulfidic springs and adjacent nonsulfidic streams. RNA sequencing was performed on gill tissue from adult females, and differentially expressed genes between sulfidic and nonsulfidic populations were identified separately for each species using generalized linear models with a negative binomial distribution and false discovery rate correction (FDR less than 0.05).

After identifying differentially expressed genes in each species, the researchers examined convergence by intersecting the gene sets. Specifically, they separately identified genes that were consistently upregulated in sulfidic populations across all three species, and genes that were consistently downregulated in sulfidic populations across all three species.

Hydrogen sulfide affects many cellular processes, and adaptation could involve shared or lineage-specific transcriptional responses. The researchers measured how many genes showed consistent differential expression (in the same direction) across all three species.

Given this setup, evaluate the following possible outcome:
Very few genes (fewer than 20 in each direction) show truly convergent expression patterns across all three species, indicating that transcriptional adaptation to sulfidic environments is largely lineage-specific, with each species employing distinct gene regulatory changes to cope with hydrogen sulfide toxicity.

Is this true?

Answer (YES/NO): NO